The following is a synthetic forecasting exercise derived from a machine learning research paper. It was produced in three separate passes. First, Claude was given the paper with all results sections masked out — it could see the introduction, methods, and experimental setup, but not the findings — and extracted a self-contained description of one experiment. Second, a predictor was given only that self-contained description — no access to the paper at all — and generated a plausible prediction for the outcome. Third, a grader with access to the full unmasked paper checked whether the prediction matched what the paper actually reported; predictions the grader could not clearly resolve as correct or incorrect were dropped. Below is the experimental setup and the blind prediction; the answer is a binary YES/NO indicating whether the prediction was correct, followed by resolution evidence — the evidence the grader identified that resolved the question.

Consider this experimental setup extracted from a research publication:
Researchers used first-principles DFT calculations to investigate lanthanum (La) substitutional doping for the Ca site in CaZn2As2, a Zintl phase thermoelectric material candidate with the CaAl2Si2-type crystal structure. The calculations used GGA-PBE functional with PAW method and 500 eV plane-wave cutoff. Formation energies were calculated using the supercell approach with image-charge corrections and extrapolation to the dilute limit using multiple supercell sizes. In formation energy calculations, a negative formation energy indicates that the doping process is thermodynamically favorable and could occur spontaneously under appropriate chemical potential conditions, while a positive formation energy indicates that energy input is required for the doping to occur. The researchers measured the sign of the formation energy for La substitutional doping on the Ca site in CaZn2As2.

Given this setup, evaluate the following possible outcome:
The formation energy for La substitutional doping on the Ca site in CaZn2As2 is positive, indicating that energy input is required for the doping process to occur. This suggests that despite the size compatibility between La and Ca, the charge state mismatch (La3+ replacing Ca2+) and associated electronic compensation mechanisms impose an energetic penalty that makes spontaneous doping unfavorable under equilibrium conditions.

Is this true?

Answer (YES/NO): NO